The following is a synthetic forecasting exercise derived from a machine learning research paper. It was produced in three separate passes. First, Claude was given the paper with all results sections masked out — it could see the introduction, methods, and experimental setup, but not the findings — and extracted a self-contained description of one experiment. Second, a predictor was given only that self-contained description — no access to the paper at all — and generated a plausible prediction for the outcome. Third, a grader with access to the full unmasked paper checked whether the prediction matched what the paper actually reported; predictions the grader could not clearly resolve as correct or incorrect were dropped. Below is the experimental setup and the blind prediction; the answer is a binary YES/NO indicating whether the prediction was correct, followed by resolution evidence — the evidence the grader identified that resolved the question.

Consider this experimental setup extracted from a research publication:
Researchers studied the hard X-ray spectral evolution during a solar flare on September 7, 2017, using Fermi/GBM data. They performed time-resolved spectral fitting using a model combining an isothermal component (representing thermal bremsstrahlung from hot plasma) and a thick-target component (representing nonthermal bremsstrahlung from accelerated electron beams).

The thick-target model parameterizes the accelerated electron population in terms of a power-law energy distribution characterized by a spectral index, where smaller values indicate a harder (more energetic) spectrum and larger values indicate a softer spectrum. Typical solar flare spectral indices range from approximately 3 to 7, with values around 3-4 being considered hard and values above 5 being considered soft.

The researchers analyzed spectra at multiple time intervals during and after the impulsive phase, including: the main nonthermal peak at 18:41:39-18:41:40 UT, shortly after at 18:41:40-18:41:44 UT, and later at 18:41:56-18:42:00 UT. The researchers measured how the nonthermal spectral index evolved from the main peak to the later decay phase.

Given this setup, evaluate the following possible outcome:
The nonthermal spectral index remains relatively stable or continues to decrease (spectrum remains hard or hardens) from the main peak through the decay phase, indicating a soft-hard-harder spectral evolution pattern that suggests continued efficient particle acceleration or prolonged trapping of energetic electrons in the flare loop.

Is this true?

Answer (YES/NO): NO